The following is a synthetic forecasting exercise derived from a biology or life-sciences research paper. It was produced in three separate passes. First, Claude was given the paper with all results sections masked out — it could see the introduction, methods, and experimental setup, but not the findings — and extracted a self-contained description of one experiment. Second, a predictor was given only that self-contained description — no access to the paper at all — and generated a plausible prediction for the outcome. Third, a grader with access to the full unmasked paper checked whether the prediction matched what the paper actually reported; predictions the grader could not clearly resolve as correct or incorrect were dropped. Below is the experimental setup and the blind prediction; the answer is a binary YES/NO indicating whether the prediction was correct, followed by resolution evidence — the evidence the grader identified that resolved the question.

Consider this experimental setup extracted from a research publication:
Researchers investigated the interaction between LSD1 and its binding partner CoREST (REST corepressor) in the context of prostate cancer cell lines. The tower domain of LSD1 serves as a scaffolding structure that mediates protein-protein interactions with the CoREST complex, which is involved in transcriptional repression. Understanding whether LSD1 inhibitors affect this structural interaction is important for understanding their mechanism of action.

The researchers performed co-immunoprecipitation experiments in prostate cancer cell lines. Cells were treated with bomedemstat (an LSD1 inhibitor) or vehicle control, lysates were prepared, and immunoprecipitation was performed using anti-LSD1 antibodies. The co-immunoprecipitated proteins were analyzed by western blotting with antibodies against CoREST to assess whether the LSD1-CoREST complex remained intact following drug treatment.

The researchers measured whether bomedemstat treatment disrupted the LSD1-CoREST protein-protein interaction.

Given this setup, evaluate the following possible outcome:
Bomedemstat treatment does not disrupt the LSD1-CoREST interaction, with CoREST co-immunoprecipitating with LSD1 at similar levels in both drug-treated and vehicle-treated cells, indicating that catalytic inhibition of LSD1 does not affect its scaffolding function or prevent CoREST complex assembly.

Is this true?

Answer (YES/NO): YES